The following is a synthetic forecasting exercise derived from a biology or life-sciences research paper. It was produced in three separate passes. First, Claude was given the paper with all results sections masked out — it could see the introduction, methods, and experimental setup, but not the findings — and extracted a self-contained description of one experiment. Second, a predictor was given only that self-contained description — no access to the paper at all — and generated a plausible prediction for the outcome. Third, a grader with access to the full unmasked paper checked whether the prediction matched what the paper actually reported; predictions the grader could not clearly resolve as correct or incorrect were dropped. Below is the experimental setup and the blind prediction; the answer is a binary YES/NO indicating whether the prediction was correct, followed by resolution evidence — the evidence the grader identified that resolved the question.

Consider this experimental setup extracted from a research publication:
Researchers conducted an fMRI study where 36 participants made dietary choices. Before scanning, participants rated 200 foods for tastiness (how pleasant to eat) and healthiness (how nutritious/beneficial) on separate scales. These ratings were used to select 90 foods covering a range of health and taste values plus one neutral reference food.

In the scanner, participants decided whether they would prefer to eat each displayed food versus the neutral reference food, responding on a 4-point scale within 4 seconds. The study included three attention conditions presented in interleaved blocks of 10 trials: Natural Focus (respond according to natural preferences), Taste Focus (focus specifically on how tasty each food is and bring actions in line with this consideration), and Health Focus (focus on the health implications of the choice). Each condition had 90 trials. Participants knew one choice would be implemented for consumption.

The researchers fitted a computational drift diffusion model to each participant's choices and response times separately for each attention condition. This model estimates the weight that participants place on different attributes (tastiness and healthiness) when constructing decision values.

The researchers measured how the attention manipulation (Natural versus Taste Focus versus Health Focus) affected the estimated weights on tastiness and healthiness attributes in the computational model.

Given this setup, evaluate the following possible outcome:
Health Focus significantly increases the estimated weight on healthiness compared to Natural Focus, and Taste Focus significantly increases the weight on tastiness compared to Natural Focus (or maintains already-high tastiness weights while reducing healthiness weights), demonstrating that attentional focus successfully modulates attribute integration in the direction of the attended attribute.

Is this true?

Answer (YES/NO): YES